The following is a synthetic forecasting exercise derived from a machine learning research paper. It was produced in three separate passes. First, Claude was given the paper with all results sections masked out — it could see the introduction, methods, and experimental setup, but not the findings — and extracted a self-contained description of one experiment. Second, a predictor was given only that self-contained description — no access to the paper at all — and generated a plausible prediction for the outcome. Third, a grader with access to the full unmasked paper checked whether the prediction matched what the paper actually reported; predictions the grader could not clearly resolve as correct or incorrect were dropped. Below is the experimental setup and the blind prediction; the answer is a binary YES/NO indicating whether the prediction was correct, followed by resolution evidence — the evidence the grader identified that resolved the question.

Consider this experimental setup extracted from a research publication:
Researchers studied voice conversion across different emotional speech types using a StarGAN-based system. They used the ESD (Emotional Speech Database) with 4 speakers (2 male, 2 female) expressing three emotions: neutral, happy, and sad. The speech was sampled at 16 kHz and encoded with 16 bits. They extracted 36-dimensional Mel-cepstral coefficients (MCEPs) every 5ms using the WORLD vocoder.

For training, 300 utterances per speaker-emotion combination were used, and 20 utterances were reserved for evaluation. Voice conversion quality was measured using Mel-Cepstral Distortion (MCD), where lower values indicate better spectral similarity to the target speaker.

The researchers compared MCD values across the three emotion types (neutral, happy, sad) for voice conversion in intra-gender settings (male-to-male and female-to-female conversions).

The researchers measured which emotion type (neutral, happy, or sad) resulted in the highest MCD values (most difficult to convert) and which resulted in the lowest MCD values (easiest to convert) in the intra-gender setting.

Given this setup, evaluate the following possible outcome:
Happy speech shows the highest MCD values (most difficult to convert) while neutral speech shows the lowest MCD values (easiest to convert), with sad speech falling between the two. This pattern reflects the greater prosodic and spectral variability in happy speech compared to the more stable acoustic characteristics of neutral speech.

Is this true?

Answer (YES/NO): NO